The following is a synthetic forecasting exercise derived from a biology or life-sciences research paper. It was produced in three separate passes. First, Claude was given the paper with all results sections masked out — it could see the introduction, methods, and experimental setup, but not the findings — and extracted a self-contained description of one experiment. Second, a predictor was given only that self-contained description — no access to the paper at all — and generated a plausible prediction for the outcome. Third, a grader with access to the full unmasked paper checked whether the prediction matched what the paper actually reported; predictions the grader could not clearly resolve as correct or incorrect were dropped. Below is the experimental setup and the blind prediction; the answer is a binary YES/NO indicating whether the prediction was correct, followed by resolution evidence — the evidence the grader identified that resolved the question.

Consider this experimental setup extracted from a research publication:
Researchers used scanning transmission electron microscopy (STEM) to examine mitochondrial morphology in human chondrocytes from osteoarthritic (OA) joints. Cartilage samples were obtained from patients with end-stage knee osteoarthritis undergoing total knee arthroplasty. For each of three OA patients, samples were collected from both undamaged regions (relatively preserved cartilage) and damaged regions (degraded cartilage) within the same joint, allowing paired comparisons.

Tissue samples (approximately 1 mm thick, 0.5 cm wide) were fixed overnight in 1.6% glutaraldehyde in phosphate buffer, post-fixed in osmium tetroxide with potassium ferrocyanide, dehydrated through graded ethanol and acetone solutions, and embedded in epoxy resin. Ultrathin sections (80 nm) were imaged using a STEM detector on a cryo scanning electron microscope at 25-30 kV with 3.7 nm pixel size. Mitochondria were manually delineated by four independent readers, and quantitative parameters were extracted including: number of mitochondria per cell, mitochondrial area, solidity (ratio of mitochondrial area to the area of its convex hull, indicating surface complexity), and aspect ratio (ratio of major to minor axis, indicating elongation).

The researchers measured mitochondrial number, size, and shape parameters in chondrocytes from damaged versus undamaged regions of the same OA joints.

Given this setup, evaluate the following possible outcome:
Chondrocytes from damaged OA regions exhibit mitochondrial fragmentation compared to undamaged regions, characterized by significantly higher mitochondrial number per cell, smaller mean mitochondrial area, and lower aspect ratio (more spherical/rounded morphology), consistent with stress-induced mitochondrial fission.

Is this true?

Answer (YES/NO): NO